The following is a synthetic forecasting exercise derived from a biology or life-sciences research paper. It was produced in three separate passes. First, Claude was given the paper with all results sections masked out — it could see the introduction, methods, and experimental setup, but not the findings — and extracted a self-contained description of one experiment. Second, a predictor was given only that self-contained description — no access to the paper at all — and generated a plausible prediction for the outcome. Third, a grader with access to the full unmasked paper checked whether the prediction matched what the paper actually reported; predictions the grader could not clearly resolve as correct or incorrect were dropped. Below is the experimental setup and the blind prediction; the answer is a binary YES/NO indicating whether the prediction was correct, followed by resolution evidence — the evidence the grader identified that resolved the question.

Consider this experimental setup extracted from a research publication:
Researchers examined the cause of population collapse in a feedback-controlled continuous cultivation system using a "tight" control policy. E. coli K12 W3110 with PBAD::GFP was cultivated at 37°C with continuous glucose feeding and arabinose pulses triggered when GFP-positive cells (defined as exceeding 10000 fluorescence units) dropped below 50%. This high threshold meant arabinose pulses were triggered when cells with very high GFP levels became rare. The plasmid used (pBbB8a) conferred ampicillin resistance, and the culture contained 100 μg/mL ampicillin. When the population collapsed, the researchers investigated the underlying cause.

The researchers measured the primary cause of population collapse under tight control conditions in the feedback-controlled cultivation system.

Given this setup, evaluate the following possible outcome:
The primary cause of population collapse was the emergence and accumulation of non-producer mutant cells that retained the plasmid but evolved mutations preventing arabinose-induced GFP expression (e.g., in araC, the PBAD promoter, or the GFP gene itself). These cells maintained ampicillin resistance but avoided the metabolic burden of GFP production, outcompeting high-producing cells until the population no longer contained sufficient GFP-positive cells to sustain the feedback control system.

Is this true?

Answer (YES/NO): NO